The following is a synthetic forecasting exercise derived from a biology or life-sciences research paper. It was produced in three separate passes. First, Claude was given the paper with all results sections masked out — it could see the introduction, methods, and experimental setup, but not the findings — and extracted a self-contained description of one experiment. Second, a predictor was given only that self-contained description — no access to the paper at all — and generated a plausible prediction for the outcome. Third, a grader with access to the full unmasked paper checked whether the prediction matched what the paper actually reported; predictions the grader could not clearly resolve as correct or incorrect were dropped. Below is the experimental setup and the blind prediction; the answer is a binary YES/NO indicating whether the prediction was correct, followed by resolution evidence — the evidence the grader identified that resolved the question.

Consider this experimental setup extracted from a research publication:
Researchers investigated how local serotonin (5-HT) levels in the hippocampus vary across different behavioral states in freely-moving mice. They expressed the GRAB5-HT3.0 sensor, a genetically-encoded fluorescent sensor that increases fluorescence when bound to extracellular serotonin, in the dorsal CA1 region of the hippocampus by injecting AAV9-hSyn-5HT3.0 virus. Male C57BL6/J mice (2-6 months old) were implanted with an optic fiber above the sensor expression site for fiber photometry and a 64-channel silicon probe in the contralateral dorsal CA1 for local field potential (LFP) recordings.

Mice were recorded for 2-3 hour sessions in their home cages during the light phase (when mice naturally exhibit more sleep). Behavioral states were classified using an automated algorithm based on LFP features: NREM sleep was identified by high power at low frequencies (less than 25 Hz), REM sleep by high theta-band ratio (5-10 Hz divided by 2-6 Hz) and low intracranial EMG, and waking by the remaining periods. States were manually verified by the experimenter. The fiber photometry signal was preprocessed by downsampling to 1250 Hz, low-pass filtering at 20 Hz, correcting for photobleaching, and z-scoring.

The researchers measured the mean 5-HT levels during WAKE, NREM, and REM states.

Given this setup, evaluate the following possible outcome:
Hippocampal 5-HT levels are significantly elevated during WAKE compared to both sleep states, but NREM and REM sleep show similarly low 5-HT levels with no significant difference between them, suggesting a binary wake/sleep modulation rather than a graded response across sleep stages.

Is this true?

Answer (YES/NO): NO